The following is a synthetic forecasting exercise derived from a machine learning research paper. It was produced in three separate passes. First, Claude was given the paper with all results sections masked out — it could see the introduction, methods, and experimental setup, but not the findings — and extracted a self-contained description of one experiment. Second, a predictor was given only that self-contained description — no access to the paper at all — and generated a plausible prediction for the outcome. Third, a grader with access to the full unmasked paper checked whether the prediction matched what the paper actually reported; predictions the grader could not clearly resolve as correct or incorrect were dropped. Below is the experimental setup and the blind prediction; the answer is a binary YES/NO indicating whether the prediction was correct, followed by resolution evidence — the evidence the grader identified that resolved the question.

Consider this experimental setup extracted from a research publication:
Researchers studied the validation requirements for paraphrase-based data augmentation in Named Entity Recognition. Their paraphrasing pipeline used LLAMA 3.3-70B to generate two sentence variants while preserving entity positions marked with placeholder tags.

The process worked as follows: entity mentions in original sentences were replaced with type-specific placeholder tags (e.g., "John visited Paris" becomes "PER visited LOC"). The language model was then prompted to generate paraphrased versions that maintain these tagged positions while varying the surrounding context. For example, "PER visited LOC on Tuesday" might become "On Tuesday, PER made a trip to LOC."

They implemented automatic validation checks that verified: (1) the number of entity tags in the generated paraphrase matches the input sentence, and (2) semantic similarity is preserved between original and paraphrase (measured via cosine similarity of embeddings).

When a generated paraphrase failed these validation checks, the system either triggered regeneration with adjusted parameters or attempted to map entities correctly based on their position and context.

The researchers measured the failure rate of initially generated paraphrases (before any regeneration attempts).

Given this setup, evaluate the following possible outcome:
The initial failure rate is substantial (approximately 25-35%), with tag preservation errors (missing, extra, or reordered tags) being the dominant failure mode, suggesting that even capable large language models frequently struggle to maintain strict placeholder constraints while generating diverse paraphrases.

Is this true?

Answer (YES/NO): NO